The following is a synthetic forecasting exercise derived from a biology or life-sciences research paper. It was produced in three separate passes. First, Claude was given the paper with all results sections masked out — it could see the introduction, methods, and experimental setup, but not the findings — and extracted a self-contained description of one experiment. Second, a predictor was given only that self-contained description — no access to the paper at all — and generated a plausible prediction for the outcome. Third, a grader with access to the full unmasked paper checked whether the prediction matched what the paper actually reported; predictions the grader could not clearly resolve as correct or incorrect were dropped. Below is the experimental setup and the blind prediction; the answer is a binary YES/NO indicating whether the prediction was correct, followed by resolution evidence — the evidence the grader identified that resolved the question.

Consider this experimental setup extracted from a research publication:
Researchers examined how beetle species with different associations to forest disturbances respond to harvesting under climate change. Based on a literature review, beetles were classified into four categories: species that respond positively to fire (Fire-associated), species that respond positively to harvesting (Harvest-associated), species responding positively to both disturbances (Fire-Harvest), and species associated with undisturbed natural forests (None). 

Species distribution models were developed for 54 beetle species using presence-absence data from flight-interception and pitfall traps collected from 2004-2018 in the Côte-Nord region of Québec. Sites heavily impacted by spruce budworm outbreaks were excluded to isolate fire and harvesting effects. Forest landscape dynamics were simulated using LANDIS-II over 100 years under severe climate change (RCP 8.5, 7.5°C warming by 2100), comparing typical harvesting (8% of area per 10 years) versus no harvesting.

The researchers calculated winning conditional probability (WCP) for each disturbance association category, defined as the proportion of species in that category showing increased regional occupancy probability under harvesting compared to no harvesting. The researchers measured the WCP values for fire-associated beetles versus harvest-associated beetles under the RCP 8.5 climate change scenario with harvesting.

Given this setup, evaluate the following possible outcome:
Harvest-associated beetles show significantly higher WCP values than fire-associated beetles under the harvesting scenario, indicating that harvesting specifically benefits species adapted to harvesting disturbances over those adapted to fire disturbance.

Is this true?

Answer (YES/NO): YES